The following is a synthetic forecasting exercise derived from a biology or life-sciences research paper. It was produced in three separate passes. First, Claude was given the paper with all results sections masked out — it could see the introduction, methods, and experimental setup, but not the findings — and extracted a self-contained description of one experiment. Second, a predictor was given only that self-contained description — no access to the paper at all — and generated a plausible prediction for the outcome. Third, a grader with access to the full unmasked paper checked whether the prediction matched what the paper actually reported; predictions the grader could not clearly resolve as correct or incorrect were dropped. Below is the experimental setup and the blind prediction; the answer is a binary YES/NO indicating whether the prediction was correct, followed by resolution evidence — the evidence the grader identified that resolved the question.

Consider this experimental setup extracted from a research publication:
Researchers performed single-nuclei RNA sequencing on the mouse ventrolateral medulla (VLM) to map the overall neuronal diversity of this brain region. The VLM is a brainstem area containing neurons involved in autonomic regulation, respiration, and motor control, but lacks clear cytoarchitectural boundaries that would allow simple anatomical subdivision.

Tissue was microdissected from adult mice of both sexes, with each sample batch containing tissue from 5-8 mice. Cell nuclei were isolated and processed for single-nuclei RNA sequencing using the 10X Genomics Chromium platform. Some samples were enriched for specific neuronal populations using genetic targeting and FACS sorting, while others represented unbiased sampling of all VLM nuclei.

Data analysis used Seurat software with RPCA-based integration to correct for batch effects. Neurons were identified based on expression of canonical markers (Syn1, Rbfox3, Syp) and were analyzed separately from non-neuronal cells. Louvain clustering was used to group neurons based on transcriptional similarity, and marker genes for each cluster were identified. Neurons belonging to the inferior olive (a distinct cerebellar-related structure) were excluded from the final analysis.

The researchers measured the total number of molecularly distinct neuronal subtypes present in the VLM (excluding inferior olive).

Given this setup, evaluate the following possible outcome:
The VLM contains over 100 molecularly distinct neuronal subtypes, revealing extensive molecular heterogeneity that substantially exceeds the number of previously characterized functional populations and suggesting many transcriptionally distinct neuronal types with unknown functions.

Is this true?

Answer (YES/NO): NO